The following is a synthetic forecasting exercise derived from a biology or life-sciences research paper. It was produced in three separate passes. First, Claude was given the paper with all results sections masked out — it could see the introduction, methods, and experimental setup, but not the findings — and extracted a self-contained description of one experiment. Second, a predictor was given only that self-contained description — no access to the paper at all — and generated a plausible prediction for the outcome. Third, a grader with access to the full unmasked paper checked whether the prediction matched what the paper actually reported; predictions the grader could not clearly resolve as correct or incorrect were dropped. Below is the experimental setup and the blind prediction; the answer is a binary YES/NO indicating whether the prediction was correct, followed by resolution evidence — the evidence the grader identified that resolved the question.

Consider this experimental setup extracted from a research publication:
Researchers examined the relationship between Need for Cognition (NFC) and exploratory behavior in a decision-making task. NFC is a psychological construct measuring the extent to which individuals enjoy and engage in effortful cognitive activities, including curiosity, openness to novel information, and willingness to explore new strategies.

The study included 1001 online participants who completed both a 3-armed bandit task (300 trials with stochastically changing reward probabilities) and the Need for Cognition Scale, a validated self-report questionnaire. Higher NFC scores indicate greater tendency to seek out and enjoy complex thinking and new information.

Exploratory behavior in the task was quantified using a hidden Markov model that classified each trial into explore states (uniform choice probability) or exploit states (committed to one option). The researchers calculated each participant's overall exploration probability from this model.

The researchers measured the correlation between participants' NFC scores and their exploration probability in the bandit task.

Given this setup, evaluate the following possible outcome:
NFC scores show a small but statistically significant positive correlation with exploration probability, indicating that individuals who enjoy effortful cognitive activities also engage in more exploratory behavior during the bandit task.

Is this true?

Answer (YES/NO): YES